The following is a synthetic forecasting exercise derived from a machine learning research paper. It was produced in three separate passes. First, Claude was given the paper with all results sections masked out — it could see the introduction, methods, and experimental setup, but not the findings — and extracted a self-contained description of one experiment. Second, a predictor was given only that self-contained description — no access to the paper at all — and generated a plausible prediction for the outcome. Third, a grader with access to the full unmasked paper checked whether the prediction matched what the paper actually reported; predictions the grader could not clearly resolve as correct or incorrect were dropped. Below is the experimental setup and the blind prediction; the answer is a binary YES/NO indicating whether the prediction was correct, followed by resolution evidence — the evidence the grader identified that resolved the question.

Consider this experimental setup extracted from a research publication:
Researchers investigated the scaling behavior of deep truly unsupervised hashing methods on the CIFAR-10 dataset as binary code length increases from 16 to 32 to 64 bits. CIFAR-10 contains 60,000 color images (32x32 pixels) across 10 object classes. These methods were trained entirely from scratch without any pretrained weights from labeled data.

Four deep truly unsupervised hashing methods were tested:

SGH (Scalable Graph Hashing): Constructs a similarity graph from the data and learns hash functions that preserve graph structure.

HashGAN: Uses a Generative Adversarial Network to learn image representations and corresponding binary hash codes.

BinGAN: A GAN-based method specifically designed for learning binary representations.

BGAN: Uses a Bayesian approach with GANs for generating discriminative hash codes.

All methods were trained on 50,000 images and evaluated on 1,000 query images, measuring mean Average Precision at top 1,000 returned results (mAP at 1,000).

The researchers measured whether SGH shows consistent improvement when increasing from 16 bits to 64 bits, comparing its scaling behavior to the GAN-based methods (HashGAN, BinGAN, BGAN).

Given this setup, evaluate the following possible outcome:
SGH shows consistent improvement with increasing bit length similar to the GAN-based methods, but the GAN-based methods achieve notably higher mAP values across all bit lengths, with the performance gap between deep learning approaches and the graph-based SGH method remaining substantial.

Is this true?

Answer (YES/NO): NO